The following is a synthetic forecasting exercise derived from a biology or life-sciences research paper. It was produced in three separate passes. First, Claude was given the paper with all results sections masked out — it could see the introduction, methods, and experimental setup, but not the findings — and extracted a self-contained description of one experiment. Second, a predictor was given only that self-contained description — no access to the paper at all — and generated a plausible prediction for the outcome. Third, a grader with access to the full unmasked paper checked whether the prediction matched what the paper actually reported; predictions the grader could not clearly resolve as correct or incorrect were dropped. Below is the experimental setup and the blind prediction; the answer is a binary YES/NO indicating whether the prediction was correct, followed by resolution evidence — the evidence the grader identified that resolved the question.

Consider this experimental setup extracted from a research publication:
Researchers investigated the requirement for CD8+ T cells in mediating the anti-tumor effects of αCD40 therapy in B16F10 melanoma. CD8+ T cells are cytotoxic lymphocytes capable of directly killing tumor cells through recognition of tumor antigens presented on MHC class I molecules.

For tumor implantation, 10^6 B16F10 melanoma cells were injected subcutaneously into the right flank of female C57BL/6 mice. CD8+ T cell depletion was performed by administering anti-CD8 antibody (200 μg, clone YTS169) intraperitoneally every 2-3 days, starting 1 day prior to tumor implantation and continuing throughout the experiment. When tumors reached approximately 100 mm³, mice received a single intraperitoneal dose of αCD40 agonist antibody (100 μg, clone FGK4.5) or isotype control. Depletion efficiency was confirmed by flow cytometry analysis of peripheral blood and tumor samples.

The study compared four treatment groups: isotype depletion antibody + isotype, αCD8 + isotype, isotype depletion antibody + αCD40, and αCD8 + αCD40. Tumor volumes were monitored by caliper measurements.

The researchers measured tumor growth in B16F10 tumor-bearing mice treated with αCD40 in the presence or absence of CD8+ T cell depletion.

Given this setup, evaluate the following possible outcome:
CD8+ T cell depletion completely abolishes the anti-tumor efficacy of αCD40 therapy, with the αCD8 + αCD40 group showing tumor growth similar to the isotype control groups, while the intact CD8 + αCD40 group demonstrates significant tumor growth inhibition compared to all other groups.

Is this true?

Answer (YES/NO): YES